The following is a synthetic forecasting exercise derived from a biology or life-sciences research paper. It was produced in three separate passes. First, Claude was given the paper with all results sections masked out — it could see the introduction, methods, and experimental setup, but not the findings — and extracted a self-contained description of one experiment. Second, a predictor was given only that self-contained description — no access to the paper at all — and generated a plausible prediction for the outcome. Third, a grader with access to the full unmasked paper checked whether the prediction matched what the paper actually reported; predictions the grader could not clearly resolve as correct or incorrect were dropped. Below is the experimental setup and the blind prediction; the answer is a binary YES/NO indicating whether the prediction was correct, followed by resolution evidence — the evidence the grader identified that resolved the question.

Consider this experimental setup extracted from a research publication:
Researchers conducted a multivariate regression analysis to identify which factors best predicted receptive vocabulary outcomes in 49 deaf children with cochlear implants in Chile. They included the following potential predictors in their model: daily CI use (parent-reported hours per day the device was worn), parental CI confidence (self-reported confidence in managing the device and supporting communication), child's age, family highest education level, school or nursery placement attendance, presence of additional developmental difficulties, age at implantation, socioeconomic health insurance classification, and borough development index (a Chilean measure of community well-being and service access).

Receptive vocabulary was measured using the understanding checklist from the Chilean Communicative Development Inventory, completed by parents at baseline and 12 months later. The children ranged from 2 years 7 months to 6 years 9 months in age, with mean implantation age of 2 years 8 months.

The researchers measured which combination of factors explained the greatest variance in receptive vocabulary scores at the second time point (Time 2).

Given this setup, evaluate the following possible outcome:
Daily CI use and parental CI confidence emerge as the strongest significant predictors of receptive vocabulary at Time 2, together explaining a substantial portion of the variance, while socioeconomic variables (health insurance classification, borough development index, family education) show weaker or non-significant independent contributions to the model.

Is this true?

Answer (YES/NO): YES